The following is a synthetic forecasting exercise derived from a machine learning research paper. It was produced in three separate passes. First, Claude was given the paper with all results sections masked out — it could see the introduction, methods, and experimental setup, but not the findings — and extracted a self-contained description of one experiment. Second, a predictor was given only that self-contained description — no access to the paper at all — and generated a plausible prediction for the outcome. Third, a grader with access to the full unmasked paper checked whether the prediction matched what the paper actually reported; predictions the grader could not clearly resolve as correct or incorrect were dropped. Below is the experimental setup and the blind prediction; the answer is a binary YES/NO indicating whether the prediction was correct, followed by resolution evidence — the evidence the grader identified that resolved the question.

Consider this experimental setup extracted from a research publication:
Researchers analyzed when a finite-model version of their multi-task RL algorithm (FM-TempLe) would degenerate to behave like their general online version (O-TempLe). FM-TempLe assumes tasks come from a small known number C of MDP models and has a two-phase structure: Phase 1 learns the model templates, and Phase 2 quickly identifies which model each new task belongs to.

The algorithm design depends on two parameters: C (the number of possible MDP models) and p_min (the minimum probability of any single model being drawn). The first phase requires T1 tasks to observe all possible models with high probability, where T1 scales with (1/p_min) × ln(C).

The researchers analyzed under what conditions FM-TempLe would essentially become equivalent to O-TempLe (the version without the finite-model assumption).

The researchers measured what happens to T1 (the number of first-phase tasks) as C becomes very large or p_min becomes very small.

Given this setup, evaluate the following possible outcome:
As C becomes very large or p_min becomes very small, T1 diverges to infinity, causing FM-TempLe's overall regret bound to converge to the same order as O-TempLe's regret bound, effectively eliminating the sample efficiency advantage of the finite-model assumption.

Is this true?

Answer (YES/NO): NO